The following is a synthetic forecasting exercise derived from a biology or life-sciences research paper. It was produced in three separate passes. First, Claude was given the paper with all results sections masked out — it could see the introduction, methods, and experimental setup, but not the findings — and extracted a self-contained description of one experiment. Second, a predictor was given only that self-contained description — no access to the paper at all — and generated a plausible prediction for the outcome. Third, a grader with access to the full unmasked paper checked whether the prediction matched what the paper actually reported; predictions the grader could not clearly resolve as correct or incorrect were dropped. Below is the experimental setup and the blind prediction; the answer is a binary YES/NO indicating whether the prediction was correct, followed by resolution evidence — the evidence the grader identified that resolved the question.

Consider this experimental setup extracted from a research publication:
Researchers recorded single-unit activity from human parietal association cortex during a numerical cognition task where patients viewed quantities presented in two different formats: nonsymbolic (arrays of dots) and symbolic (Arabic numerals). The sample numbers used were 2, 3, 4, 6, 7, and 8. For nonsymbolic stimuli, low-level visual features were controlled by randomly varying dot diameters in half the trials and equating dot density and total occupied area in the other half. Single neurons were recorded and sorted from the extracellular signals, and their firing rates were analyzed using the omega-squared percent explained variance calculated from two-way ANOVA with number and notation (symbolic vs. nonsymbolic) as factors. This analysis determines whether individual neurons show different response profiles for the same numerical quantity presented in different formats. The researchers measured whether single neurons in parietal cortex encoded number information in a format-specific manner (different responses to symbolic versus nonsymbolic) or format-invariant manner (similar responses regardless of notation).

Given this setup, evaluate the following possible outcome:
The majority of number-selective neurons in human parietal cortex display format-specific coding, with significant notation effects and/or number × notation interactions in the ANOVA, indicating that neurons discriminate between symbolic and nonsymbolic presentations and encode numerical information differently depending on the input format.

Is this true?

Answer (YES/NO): YES